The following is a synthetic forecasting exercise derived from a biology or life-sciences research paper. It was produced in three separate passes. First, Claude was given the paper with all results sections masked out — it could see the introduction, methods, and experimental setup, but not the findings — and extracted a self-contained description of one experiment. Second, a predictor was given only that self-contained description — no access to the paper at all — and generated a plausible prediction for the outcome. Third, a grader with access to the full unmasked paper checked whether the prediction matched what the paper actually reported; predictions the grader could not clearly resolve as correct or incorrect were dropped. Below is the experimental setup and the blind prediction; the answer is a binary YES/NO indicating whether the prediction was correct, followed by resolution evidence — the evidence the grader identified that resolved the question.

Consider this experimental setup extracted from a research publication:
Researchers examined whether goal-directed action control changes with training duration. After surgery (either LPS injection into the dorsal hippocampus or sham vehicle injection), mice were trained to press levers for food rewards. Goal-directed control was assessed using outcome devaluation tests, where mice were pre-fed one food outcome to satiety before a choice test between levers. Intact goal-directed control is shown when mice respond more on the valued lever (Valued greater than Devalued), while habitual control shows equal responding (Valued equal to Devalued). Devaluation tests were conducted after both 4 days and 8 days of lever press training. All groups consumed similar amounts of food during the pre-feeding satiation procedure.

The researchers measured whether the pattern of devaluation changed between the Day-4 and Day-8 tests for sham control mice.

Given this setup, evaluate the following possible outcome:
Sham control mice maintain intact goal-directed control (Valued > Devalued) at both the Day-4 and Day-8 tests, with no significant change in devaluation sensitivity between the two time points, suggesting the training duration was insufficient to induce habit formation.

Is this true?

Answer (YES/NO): NO